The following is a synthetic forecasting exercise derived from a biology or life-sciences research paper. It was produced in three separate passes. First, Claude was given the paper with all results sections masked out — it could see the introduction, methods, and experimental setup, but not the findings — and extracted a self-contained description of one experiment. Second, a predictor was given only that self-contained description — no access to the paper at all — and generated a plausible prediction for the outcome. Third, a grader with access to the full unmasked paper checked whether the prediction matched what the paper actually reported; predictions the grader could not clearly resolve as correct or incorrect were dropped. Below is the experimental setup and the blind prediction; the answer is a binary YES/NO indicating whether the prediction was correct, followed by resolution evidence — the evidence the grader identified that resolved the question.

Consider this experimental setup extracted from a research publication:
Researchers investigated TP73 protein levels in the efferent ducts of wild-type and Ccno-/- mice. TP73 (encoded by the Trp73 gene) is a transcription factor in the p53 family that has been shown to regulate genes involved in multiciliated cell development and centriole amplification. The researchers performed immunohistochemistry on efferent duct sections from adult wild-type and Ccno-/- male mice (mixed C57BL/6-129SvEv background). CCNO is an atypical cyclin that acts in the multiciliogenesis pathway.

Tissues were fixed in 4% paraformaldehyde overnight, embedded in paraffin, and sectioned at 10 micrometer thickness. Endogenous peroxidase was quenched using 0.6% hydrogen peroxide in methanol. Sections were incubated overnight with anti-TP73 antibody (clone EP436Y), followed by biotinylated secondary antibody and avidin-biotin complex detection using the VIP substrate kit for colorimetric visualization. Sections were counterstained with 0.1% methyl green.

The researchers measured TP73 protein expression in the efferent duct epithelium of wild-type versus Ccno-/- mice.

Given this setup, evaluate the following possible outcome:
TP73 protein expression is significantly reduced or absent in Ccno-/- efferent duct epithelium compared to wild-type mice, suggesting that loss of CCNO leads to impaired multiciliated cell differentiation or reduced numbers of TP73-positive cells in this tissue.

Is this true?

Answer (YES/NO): NO